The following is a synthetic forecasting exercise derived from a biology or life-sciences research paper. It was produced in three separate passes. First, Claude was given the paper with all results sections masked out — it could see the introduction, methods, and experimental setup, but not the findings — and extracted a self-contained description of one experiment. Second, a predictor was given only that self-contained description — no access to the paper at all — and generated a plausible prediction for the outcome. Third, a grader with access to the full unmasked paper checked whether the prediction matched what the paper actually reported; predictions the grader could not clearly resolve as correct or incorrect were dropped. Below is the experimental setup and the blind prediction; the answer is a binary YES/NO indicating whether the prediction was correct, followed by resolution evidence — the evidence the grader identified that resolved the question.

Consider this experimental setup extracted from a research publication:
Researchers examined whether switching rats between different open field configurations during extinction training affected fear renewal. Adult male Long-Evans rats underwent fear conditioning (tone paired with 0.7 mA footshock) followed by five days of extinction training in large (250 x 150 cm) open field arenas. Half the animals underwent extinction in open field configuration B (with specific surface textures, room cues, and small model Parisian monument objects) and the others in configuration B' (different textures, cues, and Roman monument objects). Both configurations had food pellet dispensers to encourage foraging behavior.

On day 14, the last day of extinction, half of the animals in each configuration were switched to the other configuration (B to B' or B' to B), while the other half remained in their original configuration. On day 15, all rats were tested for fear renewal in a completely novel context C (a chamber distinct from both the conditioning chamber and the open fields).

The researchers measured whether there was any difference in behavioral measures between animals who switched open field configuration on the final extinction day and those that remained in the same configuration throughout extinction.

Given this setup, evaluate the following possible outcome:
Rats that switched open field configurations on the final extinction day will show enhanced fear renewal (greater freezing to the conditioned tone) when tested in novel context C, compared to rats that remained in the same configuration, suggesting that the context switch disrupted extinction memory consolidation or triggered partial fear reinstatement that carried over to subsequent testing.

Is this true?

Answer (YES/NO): NO